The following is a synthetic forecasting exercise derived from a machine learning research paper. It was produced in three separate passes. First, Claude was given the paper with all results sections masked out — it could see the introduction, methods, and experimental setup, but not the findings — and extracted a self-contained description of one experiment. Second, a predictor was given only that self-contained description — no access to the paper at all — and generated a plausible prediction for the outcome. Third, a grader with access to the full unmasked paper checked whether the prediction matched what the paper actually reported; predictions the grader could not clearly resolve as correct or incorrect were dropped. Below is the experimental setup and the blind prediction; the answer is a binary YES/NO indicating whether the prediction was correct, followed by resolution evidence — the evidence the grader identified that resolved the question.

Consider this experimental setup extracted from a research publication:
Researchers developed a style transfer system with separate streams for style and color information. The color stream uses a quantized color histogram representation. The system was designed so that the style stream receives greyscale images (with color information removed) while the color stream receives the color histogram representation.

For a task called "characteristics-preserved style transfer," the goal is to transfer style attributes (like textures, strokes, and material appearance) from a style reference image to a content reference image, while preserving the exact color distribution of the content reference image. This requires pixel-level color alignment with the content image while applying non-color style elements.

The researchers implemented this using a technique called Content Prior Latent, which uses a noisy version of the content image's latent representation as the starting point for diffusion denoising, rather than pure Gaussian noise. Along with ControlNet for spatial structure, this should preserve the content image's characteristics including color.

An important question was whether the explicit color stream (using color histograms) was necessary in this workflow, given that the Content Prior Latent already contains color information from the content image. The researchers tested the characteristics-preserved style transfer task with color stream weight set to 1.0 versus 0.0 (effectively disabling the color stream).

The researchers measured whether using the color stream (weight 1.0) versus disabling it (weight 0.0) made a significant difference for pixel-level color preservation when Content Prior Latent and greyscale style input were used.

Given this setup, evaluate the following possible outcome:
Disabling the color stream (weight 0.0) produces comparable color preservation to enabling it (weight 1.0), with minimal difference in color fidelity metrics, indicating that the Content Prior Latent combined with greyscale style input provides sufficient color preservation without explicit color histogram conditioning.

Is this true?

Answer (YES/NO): YES